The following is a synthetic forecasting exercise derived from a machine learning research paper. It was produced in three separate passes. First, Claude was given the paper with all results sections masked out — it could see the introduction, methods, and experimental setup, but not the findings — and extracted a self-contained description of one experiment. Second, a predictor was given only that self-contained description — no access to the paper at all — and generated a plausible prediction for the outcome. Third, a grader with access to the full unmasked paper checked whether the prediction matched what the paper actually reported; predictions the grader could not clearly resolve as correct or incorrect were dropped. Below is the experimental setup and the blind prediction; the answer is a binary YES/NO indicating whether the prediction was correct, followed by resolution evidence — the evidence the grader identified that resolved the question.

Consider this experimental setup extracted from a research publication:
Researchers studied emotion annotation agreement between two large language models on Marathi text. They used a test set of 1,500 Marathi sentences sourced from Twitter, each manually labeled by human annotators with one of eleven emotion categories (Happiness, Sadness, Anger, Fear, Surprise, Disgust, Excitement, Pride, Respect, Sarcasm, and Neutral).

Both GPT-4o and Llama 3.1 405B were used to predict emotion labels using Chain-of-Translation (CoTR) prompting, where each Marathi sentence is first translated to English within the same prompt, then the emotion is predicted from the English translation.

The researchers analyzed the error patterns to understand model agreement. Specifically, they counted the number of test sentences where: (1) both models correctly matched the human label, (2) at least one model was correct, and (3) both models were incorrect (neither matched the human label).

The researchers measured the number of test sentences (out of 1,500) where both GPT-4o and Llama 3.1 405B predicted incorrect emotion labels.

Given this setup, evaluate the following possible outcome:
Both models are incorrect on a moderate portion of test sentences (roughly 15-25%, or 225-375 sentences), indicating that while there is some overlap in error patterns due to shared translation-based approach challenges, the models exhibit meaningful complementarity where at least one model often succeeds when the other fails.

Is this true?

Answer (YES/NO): NO